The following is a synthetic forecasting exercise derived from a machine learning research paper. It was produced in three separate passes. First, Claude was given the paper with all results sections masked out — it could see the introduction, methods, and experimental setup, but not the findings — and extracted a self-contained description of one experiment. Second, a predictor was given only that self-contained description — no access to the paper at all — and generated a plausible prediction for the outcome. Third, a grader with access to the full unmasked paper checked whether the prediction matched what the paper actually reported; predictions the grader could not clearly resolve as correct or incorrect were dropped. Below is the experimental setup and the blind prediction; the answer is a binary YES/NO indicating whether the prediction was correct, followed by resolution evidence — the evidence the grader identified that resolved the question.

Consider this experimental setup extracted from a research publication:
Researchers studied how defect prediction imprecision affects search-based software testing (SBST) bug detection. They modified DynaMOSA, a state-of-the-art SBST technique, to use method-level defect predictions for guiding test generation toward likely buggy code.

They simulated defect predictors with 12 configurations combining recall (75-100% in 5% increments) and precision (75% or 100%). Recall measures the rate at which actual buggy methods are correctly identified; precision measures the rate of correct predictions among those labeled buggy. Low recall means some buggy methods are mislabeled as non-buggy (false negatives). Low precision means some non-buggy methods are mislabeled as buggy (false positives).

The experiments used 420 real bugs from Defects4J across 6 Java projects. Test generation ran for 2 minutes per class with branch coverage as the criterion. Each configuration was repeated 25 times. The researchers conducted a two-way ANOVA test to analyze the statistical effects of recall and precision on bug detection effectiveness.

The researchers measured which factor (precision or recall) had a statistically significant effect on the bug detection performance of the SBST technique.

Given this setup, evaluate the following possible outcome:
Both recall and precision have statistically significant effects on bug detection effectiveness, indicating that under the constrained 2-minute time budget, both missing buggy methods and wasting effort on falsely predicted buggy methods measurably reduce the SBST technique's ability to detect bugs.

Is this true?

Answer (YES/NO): NO